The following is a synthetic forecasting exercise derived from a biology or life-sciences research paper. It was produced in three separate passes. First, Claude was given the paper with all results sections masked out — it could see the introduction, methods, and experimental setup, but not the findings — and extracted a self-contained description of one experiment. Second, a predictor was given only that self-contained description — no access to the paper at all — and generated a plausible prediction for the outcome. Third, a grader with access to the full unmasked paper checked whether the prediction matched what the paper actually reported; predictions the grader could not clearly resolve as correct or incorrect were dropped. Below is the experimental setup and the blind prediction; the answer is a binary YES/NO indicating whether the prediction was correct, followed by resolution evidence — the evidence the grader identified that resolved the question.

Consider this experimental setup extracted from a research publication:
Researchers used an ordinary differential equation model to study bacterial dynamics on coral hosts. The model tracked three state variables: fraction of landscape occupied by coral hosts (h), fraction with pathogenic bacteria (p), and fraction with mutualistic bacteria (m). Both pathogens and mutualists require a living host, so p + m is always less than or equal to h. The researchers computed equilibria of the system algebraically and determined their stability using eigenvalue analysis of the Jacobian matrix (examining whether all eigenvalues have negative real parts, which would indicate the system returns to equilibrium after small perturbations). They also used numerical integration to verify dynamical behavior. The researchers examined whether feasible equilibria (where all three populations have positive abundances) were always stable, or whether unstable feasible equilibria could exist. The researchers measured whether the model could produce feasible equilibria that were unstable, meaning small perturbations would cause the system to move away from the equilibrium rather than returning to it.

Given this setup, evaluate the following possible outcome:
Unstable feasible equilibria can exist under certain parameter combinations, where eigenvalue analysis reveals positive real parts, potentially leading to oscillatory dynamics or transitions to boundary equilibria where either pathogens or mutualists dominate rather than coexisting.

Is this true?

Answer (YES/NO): YES